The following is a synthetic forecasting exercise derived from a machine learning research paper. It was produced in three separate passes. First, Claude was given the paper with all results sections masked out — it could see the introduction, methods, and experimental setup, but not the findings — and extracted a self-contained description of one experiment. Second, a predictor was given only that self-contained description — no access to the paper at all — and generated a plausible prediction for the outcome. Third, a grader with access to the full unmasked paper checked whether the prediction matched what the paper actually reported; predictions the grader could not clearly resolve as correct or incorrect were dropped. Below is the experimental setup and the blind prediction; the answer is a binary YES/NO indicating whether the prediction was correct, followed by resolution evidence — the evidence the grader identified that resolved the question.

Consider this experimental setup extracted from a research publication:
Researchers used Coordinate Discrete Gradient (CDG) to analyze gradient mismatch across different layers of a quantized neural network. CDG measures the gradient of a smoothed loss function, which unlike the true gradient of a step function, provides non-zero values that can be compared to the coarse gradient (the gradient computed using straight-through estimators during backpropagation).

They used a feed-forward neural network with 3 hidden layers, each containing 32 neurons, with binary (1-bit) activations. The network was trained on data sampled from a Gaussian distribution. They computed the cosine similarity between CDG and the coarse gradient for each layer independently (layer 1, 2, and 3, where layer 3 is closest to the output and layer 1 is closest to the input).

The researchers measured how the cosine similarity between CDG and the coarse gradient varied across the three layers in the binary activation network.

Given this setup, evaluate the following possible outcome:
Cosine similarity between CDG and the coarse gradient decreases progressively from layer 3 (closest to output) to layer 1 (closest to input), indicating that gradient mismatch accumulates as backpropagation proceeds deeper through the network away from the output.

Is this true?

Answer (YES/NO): YES